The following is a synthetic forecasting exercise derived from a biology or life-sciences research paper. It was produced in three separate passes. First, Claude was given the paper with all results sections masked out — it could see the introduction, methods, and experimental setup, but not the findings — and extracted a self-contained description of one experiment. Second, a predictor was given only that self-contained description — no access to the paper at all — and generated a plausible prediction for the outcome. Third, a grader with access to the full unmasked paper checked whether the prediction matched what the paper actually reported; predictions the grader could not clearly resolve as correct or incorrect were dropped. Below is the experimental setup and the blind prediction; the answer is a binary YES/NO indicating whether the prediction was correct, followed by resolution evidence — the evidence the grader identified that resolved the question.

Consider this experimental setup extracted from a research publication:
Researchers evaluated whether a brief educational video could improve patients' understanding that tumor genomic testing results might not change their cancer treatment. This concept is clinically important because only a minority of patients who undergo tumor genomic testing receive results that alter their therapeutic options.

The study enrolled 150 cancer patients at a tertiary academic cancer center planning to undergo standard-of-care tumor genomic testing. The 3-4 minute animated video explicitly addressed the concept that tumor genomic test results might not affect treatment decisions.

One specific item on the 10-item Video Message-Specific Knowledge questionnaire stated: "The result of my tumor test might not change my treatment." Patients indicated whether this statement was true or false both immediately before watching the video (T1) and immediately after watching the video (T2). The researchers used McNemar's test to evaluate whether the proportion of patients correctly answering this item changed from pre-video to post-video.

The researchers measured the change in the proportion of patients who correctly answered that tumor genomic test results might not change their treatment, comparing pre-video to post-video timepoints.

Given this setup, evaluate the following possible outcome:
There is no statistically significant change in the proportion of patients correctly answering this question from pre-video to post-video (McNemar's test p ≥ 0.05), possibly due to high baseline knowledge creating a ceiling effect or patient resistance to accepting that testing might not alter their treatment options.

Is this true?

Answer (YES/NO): NO